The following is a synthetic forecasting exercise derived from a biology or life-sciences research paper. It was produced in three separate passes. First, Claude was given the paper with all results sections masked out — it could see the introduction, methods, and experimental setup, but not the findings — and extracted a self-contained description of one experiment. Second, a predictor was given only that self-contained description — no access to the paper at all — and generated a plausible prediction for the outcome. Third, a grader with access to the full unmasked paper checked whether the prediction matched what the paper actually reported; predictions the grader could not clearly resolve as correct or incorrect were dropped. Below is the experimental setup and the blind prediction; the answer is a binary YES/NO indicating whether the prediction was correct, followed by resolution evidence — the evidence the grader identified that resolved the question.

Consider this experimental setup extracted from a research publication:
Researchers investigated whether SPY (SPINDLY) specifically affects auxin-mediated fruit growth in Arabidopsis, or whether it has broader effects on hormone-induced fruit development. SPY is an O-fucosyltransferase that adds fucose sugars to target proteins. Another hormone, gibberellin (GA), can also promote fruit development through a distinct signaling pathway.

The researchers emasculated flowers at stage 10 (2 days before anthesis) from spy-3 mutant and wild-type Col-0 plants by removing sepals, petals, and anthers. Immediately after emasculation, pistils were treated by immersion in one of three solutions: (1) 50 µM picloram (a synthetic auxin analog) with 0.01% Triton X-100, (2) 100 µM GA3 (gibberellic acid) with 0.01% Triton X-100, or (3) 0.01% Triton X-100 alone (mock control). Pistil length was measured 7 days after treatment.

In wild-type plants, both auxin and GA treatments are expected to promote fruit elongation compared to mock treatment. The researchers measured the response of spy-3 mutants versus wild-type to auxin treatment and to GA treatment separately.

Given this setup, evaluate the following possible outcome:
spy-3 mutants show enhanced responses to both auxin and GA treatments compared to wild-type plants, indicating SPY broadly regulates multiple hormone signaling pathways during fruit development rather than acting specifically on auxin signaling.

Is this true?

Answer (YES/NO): YES